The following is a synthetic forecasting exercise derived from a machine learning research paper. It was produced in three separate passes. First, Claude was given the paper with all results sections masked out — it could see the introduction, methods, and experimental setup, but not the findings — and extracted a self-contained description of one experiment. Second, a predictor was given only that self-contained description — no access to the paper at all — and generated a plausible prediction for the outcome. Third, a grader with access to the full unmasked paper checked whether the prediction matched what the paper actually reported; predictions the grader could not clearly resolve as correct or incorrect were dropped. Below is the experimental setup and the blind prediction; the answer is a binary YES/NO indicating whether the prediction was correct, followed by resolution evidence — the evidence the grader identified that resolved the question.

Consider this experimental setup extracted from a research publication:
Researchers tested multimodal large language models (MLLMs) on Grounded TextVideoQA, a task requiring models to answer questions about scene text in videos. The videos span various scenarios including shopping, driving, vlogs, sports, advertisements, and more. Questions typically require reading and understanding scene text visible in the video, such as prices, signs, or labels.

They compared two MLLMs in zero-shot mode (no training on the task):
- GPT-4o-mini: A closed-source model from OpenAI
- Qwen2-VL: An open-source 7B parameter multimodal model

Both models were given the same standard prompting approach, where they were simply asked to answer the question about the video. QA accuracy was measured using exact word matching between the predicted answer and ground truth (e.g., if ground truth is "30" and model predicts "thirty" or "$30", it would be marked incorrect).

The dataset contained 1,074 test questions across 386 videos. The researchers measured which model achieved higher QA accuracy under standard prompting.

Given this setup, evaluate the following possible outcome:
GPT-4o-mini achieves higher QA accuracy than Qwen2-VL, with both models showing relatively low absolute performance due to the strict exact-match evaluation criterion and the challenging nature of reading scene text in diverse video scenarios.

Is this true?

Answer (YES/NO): NO